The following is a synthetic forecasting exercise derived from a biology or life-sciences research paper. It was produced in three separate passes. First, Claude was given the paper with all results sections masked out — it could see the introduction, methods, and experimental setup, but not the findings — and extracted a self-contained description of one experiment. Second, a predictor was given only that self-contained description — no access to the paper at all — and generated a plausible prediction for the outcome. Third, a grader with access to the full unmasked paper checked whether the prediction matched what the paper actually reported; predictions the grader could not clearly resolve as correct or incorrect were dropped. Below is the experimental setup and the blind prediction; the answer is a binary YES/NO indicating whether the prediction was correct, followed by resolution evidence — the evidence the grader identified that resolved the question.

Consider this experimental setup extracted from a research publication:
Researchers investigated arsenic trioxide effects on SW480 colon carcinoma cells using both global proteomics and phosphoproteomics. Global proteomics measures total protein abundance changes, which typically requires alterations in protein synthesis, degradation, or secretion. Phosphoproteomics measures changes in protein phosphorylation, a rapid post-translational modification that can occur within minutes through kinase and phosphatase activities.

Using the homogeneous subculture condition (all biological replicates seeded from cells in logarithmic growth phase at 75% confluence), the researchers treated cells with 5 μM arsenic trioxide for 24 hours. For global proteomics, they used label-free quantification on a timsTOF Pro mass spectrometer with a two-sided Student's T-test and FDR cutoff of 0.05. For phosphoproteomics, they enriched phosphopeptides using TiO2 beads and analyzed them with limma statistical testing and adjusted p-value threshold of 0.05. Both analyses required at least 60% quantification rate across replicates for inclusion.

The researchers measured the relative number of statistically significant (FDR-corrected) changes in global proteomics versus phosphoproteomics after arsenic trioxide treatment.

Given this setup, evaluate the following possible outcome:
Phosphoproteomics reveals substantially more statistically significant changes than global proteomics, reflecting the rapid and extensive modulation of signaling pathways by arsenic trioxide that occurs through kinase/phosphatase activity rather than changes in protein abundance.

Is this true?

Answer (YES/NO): NO